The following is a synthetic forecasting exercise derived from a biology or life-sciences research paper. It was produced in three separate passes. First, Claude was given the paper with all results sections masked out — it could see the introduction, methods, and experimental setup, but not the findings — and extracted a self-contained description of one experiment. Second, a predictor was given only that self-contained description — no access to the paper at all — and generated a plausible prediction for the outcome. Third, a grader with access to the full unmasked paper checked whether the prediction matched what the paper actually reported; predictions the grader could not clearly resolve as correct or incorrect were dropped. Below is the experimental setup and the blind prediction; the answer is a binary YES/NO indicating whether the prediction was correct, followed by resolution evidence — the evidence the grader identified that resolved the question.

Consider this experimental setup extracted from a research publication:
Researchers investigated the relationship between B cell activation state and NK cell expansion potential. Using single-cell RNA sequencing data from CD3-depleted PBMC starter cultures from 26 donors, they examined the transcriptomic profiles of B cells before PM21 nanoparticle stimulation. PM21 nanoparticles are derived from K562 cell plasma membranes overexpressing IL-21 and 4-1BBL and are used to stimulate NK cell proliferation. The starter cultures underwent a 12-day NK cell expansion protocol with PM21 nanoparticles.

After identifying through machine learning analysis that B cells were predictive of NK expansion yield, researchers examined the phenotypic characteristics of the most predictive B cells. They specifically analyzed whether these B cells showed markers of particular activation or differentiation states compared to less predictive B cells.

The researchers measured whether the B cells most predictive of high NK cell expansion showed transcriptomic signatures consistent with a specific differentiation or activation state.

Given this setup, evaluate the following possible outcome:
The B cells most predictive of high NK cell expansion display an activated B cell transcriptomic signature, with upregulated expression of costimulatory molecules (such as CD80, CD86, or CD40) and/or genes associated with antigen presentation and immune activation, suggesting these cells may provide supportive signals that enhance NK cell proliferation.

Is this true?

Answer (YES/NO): YES